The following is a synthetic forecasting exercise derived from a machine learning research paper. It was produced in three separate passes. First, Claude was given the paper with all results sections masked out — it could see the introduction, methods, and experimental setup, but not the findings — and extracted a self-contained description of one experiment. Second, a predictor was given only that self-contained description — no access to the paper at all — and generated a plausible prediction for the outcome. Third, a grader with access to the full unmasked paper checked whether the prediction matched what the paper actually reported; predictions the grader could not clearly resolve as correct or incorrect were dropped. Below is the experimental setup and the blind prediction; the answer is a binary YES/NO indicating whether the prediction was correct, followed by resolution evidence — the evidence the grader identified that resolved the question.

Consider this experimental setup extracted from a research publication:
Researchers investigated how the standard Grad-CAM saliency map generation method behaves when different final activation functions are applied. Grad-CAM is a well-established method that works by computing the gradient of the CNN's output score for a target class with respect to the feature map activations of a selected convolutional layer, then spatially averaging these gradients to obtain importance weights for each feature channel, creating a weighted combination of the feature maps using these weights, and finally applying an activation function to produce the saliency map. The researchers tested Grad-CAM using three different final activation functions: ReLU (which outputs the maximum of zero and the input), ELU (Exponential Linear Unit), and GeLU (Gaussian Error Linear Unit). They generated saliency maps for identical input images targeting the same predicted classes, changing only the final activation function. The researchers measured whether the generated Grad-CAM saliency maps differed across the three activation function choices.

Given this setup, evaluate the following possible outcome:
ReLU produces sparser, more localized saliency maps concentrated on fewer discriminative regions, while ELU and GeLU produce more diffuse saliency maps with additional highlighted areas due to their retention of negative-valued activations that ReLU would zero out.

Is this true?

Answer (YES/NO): NO